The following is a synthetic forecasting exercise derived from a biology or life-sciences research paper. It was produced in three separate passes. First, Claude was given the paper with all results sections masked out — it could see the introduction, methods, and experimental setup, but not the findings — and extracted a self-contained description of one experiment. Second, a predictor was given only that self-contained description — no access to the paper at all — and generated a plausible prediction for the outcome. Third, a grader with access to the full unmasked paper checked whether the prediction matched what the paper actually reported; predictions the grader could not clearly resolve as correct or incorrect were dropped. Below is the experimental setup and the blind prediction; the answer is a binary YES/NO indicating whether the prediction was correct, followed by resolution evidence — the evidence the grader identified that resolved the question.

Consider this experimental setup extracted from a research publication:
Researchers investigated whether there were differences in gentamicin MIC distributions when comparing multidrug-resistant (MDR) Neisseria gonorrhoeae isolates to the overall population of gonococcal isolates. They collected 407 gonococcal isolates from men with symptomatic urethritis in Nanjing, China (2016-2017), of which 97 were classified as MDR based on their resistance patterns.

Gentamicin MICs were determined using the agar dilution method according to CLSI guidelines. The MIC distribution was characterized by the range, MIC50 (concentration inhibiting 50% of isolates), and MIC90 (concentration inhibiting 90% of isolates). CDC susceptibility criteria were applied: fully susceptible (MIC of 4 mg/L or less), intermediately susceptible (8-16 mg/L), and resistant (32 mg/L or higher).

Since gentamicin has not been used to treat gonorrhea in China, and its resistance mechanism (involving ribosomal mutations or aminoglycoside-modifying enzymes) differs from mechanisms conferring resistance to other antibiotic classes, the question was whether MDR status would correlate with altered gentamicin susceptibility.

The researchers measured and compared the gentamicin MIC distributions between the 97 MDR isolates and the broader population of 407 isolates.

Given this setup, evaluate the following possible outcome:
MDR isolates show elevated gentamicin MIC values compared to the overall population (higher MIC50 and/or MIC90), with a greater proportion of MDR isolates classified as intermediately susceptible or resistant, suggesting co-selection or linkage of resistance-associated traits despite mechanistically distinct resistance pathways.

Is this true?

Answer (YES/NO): NO